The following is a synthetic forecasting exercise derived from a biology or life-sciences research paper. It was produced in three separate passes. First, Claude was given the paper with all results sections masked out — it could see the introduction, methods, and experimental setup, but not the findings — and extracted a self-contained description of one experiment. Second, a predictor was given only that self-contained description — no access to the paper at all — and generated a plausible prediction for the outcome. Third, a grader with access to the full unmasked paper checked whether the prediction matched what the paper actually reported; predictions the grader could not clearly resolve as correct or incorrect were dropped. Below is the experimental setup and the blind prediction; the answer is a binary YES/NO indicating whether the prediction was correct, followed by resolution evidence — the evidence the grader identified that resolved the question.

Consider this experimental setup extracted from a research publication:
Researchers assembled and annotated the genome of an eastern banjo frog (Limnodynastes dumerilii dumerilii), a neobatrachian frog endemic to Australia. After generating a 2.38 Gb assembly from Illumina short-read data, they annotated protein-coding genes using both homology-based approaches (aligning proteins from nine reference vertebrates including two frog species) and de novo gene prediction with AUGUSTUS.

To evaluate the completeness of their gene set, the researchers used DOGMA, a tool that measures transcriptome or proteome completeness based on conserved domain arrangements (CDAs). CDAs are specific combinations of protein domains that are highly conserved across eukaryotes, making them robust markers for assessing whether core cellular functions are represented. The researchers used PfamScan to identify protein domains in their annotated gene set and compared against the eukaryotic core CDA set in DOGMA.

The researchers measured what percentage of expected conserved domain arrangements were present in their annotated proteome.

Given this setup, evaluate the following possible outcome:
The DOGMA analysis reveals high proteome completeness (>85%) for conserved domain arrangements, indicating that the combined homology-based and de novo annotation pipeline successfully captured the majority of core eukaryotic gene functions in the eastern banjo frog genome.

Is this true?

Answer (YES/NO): YES